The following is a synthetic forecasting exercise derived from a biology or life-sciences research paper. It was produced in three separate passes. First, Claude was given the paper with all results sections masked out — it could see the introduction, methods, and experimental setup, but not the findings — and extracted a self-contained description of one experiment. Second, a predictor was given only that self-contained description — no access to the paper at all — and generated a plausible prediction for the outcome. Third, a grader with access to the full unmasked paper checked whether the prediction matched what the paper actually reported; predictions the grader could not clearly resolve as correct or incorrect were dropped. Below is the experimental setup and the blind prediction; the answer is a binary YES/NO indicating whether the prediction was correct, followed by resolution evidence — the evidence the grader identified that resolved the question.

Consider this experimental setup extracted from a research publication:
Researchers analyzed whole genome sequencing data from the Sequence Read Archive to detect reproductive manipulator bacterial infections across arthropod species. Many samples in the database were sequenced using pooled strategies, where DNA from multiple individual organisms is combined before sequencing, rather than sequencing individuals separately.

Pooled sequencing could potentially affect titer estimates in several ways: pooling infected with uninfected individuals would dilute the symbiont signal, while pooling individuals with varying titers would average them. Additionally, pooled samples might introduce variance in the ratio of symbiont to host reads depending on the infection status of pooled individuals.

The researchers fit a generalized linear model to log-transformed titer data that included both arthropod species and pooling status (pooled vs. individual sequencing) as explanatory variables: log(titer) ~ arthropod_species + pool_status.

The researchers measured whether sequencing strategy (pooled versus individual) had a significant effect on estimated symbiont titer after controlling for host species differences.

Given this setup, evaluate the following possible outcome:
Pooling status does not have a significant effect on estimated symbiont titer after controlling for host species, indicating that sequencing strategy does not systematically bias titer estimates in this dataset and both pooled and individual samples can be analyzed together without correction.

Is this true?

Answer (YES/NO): YES